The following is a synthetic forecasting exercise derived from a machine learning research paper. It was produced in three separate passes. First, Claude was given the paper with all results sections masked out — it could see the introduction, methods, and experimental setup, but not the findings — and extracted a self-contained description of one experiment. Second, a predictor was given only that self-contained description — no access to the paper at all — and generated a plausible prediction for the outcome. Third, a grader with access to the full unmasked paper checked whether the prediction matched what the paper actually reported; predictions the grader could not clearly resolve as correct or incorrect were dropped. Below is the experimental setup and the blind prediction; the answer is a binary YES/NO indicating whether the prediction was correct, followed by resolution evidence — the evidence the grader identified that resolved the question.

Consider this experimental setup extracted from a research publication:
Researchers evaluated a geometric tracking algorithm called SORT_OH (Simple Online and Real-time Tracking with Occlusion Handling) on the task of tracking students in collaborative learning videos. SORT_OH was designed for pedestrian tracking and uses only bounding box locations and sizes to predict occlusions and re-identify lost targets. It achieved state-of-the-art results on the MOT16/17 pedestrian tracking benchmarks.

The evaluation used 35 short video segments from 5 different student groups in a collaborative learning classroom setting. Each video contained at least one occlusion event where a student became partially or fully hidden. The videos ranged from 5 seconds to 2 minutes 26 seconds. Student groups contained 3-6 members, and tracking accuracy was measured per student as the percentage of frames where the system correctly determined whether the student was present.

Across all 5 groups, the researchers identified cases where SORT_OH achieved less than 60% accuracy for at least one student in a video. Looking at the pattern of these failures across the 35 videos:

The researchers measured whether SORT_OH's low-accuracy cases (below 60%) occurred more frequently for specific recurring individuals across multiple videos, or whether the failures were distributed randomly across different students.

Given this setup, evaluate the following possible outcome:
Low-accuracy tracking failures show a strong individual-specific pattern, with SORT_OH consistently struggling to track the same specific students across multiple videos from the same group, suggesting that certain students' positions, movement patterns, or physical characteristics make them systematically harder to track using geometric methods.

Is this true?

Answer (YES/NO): YES